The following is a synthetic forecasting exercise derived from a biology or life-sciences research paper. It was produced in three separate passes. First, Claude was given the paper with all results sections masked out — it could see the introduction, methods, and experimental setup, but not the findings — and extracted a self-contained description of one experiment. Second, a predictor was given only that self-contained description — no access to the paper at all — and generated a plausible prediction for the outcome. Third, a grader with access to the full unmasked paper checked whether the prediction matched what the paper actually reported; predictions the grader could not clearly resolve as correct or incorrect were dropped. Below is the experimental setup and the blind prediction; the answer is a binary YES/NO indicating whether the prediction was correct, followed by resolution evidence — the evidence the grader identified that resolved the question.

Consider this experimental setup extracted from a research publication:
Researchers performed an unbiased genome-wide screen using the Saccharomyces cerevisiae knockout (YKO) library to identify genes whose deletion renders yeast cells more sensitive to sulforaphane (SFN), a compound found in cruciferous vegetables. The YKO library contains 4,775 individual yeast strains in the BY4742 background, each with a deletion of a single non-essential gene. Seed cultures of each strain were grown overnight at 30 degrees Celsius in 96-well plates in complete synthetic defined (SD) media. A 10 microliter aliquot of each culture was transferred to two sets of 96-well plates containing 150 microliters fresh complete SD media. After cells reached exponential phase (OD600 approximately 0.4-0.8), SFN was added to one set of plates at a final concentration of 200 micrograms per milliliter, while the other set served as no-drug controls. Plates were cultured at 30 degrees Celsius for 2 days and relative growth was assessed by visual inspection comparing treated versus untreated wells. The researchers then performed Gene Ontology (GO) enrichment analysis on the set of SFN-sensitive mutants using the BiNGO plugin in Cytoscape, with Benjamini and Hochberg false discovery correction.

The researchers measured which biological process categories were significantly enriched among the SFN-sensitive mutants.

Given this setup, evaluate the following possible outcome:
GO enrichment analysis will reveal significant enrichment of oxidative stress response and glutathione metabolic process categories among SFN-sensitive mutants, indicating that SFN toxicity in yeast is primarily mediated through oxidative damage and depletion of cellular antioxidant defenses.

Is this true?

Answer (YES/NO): NO